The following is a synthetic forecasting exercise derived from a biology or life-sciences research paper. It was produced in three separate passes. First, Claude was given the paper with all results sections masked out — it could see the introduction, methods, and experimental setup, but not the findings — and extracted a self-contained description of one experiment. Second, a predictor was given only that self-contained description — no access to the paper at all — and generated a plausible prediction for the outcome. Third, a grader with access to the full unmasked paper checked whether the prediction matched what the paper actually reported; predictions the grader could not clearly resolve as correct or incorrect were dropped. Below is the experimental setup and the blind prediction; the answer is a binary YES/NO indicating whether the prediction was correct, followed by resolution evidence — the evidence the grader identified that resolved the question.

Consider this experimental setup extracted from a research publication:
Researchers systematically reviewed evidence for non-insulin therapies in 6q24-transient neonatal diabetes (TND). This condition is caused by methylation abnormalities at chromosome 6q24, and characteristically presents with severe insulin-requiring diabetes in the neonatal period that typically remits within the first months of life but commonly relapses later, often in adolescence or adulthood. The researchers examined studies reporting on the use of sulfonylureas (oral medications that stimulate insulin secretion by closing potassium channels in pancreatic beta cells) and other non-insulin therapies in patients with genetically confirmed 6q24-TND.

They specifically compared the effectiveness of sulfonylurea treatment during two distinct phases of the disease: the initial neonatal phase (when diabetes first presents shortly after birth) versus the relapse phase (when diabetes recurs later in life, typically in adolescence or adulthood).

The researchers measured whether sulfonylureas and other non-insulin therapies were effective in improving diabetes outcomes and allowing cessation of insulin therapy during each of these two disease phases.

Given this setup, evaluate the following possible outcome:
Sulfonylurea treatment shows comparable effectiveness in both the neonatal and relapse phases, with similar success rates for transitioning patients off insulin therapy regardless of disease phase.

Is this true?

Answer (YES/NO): NO